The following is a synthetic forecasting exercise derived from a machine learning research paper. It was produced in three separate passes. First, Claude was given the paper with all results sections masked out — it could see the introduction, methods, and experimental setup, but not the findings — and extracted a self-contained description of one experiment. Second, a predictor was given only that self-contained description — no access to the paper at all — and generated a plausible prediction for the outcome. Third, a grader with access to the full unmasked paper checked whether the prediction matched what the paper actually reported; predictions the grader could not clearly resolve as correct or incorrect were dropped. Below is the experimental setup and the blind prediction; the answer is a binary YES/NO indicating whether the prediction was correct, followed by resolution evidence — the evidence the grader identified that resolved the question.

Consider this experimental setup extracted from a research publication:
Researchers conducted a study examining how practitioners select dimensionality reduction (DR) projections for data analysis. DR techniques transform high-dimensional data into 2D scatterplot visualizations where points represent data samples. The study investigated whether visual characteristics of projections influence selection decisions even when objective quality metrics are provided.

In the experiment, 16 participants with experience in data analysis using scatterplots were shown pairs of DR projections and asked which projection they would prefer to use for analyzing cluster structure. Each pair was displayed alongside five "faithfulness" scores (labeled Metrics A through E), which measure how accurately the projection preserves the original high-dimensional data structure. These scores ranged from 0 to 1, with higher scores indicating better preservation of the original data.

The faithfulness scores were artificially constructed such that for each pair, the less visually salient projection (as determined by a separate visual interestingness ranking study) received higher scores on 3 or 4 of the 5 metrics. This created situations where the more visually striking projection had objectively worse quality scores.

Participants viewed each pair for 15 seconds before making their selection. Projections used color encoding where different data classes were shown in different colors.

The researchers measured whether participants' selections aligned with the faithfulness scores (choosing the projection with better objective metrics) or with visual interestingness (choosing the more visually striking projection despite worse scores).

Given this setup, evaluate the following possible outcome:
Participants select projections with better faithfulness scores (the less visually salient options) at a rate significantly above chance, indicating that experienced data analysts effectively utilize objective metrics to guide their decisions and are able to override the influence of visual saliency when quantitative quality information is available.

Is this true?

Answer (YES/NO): NO